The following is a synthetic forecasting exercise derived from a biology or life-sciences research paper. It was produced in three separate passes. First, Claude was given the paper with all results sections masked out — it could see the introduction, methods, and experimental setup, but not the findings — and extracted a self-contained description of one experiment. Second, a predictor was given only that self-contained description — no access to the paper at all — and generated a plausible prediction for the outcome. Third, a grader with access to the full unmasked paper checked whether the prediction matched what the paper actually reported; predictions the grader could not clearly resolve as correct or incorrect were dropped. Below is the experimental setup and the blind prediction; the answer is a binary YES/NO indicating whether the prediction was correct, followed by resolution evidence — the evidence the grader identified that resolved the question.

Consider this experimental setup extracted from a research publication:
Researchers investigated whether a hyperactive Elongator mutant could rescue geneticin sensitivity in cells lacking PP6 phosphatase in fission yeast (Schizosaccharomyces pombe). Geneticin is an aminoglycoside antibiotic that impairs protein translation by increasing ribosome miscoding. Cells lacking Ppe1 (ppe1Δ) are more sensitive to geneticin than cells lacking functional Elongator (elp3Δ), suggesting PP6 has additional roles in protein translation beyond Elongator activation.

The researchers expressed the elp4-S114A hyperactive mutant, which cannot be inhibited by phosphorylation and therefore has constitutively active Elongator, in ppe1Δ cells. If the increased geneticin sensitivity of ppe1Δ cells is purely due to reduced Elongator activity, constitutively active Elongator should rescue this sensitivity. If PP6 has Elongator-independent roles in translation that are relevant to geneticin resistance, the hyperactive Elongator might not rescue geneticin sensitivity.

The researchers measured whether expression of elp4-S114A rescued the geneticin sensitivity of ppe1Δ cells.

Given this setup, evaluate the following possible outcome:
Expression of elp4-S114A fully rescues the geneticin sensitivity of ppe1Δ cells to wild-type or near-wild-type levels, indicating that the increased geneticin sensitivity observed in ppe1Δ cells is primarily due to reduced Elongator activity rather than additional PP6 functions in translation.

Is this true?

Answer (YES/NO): NO